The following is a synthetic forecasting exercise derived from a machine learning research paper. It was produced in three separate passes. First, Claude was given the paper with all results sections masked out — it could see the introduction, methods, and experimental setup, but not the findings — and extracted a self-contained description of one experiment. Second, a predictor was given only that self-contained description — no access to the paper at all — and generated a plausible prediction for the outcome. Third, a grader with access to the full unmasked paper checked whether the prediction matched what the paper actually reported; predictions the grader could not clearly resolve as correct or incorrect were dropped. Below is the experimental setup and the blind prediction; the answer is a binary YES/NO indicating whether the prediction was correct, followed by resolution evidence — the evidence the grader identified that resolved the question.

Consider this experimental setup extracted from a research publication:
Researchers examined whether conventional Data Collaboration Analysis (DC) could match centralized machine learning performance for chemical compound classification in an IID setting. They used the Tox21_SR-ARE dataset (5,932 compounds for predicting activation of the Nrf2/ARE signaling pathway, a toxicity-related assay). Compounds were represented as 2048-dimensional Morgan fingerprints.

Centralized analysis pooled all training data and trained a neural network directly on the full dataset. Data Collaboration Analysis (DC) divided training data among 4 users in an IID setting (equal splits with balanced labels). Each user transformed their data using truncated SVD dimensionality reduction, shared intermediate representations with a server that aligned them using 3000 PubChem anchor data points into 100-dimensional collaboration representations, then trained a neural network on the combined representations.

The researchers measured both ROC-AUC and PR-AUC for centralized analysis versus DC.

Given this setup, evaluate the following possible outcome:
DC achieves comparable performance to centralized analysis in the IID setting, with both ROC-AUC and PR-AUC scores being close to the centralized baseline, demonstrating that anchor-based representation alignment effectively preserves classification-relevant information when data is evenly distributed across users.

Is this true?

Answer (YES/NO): NO